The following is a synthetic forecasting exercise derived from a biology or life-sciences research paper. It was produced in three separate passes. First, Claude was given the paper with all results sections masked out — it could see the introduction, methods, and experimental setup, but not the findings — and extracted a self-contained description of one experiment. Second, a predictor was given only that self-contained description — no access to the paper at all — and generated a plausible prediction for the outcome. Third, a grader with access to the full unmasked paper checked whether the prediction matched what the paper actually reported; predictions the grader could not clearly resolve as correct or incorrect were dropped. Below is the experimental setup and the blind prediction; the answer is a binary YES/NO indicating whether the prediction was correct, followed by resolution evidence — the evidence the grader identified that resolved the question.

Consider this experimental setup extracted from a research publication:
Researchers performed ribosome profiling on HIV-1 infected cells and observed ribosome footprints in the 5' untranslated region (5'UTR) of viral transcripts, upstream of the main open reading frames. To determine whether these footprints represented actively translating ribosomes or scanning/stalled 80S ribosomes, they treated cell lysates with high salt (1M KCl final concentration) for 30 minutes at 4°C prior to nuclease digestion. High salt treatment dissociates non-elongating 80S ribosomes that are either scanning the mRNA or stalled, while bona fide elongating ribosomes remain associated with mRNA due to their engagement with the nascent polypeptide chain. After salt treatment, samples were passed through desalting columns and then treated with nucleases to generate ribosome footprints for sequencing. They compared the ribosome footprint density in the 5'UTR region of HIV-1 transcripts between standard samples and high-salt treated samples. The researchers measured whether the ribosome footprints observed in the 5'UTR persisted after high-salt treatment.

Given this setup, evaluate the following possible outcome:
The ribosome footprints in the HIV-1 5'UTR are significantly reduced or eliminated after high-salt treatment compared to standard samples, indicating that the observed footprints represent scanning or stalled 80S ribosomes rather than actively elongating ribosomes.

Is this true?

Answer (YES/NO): NO